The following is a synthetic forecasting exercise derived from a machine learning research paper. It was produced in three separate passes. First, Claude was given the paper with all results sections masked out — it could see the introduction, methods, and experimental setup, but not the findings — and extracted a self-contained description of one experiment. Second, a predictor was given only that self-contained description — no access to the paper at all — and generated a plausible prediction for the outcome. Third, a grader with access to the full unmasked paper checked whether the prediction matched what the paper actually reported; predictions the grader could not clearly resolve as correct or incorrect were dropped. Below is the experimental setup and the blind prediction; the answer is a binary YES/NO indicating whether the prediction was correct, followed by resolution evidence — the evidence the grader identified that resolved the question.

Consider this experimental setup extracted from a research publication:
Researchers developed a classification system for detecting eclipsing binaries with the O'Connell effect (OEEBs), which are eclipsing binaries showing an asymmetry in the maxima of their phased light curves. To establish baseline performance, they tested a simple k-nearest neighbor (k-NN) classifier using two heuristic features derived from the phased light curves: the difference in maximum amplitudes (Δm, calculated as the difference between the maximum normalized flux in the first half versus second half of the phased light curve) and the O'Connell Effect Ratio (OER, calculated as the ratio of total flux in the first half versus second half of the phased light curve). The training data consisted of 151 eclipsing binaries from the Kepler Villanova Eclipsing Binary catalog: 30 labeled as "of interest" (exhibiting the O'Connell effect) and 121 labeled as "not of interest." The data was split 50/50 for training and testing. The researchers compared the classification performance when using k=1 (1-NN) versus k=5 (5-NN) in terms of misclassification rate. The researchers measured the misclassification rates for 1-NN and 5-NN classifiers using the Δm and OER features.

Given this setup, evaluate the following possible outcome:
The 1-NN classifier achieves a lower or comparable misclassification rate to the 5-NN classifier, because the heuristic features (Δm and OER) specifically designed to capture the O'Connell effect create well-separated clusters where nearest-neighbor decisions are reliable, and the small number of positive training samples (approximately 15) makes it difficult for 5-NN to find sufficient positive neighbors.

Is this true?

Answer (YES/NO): NO